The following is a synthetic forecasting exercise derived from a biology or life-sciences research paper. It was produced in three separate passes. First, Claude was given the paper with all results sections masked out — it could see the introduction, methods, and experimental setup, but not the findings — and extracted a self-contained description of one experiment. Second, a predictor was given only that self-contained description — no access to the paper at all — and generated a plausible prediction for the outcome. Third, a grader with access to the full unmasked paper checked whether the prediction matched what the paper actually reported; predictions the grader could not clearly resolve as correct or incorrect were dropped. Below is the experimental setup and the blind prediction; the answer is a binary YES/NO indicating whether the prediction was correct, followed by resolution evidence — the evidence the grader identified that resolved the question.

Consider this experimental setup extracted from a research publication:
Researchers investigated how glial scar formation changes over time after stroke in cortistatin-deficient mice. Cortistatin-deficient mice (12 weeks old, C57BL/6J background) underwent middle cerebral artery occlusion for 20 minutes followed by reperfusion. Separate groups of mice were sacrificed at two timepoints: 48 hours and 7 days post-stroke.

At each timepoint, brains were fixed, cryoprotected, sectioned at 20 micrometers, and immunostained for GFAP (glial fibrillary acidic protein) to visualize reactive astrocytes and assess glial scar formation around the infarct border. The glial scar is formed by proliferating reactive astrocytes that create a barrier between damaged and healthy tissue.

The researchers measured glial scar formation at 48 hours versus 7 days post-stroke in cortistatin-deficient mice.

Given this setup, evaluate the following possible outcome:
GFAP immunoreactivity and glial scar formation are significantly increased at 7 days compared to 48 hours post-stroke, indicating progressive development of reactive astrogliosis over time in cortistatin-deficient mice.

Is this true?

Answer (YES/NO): YES